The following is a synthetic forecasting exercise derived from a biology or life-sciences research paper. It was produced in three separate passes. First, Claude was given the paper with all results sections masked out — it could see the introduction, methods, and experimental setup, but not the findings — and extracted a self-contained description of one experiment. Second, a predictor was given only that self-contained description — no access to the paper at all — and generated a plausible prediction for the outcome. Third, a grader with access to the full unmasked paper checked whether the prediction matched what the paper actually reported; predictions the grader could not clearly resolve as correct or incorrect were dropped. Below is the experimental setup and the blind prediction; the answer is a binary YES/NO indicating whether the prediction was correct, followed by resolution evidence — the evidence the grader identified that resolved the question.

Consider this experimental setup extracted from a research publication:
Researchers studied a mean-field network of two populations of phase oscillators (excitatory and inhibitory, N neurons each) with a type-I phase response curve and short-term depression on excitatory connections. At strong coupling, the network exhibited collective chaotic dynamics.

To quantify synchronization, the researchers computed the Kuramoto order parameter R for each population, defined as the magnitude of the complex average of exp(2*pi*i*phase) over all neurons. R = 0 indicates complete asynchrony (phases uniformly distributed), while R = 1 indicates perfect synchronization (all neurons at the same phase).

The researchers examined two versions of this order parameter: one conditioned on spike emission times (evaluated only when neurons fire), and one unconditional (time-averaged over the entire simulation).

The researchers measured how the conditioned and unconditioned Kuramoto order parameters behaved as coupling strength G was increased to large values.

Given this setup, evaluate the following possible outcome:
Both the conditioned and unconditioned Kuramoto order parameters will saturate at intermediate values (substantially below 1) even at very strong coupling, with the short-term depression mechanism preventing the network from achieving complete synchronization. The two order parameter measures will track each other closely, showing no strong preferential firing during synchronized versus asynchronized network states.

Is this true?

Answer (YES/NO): NO